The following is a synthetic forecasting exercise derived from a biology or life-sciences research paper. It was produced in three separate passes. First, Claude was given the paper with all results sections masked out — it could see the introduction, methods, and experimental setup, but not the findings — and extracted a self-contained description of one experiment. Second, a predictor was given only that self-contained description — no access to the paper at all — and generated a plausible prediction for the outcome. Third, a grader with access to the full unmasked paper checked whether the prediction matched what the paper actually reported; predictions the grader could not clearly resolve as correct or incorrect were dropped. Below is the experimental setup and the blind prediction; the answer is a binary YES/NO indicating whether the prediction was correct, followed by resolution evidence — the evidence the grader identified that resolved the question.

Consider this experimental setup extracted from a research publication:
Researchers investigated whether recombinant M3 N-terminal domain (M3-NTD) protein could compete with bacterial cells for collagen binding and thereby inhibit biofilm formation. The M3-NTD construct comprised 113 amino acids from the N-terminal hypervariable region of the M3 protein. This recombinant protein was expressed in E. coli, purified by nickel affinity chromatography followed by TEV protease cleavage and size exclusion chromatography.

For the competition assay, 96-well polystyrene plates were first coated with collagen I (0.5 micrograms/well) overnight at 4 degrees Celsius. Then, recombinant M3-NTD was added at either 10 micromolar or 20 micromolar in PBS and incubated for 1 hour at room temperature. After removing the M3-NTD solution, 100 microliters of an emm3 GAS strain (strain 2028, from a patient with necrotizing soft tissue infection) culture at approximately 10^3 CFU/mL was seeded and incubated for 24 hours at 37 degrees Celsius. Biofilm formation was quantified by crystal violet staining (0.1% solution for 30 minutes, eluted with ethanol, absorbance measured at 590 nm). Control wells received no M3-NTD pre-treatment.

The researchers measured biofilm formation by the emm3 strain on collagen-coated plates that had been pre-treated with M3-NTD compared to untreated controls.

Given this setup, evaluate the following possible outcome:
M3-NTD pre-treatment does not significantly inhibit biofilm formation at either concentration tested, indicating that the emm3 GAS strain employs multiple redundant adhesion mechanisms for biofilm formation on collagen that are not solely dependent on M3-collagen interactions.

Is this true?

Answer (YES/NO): NO